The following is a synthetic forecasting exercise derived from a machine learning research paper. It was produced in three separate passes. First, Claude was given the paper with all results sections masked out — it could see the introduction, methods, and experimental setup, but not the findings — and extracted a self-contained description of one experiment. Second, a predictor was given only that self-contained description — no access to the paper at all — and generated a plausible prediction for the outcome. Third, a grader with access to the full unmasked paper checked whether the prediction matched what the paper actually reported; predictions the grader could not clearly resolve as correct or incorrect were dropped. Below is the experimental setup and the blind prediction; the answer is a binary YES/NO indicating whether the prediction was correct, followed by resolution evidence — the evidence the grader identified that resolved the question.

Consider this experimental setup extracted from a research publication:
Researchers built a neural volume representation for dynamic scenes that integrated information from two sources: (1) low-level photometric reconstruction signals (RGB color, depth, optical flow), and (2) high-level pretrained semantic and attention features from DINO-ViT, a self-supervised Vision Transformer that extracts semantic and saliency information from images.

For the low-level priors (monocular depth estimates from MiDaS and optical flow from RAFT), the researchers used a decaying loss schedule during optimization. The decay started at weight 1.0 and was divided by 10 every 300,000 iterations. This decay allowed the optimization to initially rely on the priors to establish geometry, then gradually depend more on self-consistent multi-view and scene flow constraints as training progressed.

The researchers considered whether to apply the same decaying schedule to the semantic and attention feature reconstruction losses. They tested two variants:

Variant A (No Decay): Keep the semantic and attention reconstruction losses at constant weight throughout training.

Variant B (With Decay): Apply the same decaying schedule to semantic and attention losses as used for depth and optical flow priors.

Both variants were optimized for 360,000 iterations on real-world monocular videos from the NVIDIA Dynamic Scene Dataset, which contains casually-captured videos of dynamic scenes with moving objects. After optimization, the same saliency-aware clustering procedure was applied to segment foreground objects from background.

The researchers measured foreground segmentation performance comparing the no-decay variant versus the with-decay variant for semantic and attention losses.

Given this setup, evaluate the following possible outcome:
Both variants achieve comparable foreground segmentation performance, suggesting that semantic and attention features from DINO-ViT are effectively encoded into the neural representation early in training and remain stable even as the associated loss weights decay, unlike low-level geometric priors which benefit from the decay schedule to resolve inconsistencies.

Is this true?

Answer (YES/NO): NO